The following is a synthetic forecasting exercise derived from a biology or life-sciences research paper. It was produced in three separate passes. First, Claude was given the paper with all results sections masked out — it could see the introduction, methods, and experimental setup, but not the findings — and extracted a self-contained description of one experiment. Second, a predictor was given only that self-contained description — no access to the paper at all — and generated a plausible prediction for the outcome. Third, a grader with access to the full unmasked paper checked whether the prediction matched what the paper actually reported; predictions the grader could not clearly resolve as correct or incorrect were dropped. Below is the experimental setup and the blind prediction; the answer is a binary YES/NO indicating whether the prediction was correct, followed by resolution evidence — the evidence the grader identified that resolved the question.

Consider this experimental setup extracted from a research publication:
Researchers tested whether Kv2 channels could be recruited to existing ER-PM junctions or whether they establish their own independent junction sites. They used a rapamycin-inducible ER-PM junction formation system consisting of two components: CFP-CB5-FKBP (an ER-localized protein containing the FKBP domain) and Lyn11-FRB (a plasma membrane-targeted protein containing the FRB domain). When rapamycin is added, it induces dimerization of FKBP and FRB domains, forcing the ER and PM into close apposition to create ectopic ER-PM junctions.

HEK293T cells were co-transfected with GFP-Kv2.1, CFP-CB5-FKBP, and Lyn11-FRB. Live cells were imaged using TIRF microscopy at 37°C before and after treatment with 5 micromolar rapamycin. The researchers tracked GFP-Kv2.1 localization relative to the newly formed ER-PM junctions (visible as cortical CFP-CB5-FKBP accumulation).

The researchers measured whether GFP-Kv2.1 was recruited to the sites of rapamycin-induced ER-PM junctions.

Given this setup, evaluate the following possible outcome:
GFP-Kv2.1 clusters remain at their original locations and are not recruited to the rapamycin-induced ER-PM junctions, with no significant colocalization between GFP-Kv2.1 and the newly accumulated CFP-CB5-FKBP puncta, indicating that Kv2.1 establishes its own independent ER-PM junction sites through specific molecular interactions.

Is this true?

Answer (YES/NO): YES